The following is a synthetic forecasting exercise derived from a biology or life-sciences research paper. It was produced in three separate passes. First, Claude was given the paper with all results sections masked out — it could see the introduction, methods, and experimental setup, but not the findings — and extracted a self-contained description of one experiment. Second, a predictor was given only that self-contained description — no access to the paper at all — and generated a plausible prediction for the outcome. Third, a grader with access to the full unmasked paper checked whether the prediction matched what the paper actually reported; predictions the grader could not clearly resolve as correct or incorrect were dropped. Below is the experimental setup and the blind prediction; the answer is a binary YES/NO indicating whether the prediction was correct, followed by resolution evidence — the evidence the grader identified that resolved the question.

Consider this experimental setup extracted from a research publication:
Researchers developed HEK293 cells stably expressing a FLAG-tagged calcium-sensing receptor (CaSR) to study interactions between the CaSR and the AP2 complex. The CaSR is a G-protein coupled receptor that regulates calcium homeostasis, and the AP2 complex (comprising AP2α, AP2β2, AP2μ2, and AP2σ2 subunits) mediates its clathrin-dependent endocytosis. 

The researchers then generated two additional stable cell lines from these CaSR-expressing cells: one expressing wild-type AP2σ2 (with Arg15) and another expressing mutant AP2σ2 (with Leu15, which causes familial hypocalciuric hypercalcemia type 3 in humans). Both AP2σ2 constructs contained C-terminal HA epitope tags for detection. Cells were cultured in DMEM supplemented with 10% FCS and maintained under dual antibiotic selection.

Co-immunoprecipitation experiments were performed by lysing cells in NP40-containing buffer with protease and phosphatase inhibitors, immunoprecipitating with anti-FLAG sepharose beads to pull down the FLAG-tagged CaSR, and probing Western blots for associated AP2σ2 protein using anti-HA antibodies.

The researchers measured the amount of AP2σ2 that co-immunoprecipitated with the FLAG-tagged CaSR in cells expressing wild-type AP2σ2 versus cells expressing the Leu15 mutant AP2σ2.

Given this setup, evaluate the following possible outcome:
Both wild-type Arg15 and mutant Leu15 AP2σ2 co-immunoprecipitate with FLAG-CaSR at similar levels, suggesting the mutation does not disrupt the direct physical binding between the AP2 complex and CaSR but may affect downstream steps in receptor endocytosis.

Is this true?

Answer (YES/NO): NO